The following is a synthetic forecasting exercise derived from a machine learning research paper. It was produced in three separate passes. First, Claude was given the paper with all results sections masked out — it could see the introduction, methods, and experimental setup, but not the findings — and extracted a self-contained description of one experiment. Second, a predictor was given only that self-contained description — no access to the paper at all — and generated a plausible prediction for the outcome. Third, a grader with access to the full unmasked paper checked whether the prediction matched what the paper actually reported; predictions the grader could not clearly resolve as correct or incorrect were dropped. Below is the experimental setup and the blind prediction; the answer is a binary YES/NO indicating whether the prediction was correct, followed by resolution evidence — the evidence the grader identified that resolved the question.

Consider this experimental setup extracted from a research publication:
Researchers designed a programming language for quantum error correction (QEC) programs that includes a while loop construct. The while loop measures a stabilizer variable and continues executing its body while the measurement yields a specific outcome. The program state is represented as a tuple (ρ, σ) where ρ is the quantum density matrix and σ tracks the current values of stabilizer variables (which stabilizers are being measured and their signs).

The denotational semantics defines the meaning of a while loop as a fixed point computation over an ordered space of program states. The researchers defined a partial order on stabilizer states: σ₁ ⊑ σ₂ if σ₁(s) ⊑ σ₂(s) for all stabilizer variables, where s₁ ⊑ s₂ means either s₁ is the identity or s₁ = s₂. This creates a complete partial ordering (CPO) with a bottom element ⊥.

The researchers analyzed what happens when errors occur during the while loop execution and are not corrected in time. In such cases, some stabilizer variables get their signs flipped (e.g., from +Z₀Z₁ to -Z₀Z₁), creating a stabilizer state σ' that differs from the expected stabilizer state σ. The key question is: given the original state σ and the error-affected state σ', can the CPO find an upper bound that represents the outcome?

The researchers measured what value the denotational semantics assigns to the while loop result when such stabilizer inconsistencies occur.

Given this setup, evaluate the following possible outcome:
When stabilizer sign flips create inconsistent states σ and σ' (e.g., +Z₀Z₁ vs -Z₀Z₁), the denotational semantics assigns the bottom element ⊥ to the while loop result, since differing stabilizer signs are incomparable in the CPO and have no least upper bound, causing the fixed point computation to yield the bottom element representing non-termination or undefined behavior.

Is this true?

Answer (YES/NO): YES